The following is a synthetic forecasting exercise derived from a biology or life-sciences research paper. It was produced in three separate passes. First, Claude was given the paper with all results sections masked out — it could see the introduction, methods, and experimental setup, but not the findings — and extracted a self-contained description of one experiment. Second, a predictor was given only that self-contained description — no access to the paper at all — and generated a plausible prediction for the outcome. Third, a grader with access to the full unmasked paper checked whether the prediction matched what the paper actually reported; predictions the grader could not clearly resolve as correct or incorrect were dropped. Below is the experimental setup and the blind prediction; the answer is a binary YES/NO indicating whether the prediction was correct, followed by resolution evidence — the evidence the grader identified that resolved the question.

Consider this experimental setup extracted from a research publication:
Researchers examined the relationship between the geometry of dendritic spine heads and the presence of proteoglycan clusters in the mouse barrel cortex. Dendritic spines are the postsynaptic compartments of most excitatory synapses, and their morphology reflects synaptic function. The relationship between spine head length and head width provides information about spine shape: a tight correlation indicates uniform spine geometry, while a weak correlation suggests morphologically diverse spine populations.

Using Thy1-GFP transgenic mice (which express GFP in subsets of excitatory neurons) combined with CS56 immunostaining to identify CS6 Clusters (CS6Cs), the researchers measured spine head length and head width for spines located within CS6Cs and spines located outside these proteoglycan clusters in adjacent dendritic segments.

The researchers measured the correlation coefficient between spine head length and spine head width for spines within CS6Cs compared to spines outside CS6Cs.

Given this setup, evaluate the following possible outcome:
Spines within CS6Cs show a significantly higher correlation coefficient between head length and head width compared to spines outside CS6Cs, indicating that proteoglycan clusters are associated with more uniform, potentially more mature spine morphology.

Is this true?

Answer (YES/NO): YES